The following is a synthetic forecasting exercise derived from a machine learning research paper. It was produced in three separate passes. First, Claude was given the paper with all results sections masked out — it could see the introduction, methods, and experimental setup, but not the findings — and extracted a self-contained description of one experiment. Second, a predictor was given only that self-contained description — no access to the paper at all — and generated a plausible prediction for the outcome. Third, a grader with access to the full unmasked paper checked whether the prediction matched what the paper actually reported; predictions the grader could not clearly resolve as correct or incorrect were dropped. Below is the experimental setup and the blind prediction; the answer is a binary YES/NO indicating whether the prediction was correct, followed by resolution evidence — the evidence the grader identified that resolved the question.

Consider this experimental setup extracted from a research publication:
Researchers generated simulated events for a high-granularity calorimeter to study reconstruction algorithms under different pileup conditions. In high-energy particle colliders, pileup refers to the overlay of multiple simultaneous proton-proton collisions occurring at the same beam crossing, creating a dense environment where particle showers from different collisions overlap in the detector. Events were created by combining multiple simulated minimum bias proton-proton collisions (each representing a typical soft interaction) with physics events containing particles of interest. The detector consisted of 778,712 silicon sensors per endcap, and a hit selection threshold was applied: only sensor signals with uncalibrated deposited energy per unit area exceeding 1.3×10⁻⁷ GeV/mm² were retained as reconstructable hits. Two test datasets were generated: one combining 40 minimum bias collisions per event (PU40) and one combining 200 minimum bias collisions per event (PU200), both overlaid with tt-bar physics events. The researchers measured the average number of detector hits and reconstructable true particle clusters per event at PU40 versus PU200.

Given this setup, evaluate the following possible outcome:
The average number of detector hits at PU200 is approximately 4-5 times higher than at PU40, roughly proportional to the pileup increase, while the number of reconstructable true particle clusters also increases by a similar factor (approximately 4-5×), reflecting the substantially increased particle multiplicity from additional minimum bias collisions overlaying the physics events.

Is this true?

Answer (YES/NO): NO